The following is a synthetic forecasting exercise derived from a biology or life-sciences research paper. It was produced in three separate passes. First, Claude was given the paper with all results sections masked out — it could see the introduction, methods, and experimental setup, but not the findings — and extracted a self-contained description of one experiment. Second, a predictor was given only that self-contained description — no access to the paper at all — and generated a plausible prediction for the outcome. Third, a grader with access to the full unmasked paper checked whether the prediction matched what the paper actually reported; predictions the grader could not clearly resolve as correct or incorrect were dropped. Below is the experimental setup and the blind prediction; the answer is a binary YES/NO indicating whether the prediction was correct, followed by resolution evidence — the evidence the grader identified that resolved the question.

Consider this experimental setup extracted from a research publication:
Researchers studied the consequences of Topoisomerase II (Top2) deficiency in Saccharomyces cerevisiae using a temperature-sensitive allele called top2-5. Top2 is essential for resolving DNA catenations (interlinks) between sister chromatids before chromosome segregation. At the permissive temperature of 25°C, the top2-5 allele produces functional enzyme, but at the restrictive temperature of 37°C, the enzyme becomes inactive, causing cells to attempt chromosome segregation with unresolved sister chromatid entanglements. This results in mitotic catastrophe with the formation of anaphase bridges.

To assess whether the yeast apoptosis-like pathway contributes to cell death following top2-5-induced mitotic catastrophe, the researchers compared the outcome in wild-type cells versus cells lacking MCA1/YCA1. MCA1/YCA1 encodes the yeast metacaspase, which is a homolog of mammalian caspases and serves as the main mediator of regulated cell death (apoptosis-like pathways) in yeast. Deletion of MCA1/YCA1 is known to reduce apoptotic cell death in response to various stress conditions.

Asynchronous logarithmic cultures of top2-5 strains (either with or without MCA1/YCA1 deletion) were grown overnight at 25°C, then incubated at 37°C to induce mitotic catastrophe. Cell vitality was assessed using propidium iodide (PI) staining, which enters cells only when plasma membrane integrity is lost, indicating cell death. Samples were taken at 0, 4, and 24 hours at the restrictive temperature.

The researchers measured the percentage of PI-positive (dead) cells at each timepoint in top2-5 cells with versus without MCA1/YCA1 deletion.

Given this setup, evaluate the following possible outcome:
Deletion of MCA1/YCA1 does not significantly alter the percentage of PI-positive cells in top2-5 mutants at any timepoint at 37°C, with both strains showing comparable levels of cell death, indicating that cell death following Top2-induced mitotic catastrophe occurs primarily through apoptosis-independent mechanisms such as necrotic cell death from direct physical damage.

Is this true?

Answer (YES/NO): YES